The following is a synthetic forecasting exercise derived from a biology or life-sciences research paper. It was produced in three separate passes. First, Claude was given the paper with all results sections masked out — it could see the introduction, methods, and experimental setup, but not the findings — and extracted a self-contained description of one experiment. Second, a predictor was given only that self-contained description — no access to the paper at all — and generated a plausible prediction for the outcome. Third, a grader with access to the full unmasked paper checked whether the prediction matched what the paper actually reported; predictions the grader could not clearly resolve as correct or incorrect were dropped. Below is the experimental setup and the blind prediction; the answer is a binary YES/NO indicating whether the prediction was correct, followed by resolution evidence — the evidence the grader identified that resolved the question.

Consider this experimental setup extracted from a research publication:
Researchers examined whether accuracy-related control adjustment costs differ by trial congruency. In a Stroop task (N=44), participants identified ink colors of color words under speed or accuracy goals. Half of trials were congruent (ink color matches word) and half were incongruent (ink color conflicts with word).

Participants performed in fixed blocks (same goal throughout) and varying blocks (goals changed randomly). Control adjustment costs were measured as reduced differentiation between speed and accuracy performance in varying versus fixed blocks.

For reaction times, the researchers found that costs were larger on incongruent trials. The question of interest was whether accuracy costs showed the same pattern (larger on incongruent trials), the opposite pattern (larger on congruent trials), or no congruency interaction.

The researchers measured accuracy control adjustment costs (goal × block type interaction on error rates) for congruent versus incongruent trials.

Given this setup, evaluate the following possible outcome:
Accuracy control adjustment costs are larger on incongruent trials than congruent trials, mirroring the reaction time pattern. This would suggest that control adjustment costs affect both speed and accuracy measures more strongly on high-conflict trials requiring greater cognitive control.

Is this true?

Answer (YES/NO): NO